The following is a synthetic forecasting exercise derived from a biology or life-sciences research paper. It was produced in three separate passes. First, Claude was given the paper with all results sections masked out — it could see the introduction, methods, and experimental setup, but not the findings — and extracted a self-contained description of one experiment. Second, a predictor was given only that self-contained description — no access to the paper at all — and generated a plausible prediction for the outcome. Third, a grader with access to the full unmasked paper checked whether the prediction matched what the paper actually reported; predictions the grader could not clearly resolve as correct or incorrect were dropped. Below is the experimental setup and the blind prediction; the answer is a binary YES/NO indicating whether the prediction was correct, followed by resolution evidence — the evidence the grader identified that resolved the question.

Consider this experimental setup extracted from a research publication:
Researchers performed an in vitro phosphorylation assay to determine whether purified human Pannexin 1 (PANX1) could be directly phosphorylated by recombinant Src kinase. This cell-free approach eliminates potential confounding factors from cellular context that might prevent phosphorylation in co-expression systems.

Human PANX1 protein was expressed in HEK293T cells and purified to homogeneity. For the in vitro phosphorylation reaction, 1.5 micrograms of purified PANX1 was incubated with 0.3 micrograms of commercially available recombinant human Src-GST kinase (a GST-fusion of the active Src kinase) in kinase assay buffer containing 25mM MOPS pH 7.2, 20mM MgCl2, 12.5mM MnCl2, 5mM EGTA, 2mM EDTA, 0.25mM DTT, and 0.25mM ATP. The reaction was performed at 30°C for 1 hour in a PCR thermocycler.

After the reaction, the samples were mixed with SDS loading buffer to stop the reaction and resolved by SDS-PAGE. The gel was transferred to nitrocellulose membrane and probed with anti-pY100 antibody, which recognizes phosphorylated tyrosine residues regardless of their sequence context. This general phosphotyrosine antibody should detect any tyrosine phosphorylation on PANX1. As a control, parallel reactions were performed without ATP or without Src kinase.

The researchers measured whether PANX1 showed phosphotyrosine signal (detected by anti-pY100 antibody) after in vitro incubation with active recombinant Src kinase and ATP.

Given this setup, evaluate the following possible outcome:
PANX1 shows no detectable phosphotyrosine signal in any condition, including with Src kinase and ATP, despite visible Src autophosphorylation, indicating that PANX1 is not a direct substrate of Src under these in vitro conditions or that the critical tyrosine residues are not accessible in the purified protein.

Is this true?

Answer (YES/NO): YES